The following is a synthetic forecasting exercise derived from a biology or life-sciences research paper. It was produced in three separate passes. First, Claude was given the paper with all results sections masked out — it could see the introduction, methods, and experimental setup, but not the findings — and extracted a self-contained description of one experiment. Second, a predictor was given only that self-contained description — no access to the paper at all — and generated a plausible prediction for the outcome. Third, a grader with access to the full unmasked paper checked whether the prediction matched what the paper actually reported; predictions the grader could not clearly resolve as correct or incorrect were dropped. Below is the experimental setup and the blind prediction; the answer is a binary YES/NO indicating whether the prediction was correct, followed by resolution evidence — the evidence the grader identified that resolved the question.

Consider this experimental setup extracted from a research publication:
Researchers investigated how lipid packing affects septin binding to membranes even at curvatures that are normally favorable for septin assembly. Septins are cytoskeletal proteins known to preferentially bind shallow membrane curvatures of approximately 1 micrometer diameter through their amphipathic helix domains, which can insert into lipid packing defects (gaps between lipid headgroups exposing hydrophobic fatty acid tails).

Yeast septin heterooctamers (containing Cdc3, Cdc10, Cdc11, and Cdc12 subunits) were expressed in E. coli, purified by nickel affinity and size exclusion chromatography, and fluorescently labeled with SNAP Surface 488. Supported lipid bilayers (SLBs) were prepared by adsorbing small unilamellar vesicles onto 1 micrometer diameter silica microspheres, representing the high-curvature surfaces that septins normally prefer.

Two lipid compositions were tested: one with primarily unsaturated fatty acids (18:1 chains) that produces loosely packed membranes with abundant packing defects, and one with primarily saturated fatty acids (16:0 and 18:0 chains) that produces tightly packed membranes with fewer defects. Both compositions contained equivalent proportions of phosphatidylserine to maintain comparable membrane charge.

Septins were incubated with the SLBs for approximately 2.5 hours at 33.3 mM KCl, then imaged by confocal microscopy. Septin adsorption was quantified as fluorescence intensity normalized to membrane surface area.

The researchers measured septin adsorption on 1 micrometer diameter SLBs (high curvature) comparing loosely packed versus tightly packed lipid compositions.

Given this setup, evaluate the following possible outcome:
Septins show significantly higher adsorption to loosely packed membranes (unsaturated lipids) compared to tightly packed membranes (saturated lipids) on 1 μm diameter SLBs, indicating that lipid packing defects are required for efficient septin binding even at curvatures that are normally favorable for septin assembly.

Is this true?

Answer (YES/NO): YES